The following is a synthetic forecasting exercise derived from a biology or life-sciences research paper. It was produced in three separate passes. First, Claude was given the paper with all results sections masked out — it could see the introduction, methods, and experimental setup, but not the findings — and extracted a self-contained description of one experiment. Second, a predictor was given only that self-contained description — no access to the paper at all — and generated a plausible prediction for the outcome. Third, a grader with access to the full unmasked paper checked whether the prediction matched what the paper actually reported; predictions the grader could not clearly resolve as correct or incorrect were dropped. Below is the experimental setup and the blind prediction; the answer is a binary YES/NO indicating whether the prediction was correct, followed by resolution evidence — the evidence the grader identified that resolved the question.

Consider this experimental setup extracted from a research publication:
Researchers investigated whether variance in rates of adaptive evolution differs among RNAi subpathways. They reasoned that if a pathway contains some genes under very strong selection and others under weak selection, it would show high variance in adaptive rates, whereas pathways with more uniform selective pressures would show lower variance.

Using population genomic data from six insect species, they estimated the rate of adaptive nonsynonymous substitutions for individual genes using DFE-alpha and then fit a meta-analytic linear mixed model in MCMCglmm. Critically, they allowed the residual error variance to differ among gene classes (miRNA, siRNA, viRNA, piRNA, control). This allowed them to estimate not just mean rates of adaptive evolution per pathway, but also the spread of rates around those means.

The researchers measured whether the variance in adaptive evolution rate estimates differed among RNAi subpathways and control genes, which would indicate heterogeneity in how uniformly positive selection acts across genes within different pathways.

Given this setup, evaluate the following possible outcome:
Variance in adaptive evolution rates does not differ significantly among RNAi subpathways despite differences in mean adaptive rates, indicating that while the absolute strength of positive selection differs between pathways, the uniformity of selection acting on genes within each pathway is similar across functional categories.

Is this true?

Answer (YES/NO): NO